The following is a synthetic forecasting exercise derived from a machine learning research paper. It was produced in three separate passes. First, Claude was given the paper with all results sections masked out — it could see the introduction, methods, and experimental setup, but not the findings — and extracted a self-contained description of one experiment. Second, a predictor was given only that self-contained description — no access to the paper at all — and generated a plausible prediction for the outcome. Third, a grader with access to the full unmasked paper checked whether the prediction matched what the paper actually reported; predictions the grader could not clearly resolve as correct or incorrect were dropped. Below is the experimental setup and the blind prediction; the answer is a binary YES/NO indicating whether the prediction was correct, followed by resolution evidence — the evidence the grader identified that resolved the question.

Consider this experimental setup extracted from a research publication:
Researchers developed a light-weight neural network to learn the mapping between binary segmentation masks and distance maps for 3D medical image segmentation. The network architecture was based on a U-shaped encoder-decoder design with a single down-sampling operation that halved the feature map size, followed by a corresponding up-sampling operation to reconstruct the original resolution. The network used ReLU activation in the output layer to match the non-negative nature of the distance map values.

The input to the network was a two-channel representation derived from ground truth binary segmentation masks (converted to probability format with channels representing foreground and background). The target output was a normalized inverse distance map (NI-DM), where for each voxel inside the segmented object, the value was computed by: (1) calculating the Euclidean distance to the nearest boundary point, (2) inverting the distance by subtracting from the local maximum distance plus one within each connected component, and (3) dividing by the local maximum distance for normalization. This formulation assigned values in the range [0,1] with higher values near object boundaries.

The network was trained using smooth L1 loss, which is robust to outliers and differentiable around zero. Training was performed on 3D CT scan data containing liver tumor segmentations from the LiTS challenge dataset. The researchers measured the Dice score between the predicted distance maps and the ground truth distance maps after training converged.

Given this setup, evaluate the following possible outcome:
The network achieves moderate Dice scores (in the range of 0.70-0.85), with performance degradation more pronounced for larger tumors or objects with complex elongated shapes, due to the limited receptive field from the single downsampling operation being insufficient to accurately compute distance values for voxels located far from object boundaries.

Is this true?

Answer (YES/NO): NO